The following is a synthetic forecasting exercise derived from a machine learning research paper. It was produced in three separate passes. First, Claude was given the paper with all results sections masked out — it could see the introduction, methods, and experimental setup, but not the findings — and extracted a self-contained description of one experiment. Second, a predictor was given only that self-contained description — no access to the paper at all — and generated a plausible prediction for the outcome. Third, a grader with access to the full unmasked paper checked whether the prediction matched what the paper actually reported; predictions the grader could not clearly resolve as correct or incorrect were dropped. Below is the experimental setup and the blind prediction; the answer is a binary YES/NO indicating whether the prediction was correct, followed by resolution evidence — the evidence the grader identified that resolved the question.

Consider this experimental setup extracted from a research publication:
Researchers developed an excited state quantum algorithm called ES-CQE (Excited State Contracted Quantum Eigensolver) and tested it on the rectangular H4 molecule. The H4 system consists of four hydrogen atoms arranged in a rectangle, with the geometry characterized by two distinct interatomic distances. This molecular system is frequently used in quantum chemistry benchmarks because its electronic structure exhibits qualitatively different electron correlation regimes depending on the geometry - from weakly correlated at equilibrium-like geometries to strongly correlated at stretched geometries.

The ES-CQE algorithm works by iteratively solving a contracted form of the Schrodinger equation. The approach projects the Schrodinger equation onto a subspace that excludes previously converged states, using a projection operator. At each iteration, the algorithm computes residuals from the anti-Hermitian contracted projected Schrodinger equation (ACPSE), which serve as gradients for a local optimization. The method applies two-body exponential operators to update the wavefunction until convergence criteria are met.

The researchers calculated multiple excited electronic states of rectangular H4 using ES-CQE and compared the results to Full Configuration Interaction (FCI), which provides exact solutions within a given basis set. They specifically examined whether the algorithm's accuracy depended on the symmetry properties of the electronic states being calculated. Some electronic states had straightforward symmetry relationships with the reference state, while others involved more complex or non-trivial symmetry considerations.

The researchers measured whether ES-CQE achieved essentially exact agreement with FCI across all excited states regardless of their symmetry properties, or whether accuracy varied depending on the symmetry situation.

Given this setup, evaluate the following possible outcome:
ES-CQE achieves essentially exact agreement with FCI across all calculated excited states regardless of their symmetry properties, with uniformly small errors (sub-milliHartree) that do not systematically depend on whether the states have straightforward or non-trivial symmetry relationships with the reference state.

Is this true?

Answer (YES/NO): NO